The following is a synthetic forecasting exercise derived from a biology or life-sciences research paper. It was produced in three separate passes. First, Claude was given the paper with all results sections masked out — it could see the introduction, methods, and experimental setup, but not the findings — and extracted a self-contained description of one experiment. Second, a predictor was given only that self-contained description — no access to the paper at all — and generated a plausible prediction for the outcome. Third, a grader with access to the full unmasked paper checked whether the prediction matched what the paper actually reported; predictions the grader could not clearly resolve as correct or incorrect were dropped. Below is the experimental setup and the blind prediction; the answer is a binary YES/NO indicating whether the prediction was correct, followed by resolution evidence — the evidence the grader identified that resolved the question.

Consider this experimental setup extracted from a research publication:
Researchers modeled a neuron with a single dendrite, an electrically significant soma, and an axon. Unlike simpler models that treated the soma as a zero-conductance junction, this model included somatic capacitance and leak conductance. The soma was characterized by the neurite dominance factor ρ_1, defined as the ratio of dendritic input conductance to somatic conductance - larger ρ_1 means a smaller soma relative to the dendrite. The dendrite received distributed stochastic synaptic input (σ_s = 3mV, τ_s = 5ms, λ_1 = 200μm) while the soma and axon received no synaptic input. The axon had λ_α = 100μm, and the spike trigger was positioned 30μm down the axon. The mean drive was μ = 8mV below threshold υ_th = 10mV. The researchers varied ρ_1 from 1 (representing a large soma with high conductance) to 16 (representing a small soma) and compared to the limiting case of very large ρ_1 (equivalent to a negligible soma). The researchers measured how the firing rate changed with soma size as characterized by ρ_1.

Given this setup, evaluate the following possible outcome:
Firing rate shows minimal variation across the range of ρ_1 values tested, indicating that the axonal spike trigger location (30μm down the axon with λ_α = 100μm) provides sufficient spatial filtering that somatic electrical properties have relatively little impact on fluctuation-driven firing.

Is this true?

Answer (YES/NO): NO